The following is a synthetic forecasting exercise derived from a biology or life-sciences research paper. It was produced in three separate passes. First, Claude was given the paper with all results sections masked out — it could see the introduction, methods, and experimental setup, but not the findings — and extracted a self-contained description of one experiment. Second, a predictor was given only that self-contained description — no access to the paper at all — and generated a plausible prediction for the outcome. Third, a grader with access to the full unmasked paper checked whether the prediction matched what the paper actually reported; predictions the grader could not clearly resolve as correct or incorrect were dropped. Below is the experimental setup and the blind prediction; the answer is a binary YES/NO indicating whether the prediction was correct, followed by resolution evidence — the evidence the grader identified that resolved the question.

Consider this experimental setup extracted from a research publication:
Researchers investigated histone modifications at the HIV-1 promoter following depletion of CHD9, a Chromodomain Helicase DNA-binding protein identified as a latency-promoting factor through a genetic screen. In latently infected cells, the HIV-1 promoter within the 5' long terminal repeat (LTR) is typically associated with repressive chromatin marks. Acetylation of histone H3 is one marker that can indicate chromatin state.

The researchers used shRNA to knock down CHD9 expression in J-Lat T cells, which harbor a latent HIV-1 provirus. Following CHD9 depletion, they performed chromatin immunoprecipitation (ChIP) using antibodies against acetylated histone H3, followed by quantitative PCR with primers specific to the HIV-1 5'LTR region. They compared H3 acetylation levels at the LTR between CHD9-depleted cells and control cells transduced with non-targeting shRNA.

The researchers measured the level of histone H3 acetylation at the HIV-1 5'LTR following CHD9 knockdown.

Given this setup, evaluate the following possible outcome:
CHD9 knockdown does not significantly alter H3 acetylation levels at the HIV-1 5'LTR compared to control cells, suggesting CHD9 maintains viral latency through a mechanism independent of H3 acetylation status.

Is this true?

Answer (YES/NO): NO